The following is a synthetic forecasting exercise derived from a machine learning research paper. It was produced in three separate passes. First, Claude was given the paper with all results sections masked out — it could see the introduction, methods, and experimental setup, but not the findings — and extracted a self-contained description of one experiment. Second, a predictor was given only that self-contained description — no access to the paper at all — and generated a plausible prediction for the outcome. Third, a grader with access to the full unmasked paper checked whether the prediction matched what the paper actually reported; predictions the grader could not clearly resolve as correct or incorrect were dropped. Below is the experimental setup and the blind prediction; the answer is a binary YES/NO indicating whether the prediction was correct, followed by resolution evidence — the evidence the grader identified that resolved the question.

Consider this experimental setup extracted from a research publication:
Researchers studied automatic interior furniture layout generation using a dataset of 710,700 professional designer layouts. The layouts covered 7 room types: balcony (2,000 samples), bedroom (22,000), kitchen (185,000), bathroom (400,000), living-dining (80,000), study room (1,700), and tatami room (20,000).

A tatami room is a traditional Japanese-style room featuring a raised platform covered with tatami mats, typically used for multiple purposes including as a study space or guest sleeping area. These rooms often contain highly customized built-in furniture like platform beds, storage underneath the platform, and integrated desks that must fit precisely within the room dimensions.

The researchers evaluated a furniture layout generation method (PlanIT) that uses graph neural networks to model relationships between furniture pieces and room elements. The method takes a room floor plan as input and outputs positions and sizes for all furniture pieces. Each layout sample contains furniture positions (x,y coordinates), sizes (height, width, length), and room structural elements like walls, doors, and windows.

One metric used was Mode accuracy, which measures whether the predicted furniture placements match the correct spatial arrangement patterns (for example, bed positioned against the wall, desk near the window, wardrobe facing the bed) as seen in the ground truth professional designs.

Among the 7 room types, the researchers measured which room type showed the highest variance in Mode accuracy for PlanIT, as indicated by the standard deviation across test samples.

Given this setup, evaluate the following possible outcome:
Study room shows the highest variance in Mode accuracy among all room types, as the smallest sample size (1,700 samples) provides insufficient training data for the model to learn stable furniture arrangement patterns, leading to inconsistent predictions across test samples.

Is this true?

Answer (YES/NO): NO